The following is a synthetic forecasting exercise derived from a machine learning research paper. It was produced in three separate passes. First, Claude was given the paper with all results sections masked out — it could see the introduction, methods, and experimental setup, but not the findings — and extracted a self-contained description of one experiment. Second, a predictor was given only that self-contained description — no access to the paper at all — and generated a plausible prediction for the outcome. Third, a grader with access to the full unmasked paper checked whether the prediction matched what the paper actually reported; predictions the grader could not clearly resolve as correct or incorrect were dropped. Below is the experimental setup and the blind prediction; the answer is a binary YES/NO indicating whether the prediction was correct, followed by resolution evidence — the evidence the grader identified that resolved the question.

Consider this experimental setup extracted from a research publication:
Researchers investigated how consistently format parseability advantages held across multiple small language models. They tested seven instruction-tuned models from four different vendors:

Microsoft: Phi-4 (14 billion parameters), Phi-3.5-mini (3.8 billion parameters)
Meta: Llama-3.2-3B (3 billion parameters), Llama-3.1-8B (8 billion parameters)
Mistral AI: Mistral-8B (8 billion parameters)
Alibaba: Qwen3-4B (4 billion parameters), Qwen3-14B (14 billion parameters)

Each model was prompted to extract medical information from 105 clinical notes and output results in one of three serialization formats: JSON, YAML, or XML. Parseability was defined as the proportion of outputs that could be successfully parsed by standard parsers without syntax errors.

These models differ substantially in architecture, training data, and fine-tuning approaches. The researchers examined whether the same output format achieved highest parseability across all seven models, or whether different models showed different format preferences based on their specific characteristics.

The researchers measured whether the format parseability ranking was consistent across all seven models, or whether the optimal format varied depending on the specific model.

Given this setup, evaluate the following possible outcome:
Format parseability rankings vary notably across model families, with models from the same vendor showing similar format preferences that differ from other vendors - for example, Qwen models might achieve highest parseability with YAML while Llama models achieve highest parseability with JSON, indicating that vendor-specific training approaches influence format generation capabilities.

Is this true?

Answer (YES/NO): NO